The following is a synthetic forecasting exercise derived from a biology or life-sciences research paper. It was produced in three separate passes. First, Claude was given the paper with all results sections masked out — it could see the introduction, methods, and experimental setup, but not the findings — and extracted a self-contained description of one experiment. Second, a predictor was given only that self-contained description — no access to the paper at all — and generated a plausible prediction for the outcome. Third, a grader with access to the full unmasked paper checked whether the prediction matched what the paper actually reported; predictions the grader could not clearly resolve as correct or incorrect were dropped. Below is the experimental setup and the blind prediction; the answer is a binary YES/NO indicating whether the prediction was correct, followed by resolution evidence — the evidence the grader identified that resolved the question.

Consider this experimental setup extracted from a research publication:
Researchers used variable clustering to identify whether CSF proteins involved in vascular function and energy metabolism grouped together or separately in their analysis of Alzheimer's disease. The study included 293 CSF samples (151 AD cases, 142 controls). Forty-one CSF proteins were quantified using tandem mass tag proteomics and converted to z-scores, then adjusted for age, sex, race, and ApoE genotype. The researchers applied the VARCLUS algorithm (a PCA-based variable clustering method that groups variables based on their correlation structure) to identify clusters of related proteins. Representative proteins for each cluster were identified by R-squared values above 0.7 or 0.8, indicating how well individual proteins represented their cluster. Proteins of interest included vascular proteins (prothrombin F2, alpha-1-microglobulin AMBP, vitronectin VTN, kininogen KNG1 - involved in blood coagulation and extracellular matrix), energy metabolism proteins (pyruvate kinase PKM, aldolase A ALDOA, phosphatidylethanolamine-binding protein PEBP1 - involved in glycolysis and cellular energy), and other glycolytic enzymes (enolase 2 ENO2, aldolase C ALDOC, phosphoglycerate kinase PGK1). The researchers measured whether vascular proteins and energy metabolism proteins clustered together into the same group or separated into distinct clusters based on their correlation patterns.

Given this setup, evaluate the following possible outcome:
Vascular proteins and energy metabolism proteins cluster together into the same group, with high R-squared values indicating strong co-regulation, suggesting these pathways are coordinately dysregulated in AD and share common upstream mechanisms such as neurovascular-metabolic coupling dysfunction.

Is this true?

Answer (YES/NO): NO